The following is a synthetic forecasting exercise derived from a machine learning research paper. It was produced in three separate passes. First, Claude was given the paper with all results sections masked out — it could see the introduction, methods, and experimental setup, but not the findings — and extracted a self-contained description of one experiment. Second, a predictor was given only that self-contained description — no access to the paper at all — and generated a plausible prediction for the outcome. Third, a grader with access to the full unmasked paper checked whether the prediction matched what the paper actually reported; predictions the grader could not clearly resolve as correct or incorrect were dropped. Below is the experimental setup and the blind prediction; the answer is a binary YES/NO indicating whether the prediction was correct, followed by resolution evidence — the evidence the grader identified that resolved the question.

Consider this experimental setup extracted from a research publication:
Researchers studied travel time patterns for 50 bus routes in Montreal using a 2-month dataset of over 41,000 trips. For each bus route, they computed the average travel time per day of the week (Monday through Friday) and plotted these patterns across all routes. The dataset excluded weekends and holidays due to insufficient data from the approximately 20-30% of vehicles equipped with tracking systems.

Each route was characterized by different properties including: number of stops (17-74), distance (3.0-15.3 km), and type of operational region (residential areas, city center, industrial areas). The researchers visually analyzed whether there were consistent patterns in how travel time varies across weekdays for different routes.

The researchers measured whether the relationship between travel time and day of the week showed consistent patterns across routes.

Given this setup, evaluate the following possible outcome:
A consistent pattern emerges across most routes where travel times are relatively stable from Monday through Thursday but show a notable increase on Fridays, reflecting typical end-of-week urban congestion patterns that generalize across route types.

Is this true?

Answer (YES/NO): NO